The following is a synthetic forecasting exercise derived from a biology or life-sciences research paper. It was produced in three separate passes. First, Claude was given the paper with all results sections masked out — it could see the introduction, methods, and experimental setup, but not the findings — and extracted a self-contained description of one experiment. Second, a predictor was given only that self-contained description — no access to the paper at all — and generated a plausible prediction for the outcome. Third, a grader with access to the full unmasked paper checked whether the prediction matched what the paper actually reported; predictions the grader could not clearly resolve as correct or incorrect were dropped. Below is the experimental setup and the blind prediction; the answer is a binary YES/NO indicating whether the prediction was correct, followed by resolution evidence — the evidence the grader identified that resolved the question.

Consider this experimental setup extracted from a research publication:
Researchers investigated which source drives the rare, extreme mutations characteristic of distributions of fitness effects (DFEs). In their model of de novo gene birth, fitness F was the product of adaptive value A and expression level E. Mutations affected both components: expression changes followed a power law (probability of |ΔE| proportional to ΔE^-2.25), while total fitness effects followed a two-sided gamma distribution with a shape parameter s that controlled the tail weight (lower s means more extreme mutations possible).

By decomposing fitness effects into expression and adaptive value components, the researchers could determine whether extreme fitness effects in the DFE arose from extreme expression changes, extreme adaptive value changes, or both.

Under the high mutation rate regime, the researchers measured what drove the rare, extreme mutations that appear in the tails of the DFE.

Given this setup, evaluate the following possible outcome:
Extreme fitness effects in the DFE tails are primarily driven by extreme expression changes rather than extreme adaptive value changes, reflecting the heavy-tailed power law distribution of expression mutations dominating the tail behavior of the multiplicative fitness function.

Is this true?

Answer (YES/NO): YES